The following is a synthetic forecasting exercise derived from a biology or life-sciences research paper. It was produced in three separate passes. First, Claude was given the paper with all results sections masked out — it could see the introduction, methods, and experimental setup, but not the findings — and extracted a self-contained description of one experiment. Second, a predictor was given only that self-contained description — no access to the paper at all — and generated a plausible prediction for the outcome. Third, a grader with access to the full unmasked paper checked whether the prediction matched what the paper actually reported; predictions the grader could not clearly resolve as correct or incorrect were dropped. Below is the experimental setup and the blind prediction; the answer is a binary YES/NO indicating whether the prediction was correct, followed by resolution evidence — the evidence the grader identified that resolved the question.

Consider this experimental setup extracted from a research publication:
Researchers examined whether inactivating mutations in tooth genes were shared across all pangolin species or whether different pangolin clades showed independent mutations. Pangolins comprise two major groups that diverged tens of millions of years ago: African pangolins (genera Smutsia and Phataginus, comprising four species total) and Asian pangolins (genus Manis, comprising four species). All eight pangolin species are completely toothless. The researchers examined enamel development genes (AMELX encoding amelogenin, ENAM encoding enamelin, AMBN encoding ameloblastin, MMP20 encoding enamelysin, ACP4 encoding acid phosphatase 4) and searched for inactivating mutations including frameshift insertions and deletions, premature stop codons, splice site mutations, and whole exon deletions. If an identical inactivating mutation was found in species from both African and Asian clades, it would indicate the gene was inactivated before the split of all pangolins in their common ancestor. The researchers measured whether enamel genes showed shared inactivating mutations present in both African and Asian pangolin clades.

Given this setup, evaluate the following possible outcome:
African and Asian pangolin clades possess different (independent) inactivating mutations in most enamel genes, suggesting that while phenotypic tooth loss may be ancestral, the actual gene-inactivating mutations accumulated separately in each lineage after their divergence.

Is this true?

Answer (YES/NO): NO